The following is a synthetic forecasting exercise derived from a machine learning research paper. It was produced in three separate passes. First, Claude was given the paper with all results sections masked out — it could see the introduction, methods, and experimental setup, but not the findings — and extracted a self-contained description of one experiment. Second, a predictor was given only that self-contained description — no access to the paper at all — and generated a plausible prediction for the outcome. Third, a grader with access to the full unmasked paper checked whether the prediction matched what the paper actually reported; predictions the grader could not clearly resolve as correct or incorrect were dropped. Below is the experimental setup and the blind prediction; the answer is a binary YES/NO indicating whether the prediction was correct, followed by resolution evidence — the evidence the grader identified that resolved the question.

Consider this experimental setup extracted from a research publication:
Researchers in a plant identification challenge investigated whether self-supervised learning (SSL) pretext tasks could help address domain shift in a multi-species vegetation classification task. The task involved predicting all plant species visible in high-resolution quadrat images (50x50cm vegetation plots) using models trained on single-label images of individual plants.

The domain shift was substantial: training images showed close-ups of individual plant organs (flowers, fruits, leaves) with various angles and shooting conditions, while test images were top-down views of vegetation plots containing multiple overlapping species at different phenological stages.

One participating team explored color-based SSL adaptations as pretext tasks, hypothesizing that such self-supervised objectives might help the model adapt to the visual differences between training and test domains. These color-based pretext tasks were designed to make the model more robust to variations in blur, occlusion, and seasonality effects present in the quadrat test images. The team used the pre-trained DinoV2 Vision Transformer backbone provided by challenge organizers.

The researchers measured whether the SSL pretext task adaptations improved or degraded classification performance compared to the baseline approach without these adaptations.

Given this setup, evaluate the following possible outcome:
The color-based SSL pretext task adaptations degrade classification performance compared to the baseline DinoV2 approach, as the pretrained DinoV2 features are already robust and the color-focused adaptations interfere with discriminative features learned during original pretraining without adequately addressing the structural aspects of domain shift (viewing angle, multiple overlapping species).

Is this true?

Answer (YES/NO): YES